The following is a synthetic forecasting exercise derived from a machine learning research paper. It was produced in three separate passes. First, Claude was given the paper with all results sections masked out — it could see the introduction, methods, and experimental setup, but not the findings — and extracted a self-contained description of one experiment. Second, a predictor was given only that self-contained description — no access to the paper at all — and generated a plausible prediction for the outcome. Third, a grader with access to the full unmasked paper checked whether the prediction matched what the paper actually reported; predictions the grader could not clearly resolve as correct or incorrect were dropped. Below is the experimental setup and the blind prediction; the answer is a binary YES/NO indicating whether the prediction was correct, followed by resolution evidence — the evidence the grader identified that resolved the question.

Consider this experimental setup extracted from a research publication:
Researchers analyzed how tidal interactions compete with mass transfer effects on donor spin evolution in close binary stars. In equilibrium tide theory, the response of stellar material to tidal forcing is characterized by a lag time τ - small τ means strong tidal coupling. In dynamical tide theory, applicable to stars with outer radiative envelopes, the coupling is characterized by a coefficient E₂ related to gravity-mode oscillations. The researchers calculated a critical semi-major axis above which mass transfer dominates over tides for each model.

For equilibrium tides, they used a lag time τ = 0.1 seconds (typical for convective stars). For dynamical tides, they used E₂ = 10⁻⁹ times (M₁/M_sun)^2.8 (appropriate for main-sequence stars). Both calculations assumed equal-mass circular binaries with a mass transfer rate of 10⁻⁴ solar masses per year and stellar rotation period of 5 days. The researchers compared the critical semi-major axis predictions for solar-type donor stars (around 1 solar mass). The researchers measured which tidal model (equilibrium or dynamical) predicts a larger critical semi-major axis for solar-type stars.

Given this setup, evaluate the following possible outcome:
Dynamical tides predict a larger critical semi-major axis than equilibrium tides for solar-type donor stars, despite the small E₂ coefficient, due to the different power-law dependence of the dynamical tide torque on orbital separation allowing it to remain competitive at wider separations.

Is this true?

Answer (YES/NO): NO